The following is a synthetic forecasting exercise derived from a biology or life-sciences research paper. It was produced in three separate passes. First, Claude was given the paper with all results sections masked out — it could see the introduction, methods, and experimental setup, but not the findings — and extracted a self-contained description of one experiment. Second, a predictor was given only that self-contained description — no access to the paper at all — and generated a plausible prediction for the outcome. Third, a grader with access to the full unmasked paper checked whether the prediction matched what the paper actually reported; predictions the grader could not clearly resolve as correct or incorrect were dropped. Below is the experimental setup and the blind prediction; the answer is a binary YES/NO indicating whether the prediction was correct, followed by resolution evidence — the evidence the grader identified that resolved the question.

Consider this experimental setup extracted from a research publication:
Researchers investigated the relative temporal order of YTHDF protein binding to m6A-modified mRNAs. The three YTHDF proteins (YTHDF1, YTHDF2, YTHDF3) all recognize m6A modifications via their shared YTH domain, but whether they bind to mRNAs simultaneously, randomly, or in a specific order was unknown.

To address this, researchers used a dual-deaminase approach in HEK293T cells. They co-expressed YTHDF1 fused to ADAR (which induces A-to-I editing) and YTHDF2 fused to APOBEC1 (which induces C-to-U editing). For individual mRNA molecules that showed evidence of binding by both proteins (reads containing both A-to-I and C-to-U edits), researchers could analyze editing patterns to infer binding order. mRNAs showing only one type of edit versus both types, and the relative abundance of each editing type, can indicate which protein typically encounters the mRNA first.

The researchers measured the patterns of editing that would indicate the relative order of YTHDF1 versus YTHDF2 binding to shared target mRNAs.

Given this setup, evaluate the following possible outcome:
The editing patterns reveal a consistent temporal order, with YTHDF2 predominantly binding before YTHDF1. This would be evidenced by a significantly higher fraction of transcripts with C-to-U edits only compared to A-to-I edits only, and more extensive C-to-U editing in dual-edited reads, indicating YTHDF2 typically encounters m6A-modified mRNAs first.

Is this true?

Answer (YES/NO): NO